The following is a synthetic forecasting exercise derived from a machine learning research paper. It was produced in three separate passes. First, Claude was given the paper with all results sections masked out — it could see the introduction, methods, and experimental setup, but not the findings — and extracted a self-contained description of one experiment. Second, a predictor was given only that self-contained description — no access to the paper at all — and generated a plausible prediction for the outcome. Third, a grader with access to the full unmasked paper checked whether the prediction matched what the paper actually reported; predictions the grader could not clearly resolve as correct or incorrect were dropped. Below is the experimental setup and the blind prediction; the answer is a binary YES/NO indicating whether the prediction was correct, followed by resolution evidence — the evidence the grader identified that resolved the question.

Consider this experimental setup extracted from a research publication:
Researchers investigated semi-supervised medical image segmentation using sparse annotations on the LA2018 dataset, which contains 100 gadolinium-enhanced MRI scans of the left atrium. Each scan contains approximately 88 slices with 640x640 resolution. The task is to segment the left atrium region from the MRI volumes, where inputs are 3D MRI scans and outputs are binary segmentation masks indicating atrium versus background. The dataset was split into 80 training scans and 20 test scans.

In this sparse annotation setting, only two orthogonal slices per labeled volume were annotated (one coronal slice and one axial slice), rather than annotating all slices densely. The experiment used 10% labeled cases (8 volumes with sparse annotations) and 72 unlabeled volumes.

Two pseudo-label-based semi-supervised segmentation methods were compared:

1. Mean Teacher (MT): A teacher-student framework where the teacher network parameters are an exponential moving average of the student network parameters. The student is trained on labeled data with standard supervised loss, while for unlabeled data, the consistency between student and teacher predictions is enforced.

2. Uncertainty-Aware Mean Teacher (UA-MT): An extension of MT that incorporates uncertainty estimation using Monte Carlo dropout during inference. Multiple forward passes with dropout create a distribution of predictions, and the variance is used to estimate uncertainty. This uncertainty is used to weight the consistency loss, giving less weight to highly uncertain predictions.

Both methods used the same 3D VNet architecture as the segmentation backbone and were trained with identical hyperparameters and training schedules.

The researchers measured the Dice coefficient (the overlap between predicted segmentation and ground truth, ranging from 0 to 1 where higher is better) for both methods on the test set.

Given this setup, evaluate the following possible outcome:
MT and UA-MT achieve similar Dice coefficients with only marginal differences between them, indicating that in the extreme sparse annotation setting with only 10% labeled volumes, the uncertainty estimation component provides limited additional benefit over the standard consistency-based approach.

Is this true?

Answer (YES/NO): YES